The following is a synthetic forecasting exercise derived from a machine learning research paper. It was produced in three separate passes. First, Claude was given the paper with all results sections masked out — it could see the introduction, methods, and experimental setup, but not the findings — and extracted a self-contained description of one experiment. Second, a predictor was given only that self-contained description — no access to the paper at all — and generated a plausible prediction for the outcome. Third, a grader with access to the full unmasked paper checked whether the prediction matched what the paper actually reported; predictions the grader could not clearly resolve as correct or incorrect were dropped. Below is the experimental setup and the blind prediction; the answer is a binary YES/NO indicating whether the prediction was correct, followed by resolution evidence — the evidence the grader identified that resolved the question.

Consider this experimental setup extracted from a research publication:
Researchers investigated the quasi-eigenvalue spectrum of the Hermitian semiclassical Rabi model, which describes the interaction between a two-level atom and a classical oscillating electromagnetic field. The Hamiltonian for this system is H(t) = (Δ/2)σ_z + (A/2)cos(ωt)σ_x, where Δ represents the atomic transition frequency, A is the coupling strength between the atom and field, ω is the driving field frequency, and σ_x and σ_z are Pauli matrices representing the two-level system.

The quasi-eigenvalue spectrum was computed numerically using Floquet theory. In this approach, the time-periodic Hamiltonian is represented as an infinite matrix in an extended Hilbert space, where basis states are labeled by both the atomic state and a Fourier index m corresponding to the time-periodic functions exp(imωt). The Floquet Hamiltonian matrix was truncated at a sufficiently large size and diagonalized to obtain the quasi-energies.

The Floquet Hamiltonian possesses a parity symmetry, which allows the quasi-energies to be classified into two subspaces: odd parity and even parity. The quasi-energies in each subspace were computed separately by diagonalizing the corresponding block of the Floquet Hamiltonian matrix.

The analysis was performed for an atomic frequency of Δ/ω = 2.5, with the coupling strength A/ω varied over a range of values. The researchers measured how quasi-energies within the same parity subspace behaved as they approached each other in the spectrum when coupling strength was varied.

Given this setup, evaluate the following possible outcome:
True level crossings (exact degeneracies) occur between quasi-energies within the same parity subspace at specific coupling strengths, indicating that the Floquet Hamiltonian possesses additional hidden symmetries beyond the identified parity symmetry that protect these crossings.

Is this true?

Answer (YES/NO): NO